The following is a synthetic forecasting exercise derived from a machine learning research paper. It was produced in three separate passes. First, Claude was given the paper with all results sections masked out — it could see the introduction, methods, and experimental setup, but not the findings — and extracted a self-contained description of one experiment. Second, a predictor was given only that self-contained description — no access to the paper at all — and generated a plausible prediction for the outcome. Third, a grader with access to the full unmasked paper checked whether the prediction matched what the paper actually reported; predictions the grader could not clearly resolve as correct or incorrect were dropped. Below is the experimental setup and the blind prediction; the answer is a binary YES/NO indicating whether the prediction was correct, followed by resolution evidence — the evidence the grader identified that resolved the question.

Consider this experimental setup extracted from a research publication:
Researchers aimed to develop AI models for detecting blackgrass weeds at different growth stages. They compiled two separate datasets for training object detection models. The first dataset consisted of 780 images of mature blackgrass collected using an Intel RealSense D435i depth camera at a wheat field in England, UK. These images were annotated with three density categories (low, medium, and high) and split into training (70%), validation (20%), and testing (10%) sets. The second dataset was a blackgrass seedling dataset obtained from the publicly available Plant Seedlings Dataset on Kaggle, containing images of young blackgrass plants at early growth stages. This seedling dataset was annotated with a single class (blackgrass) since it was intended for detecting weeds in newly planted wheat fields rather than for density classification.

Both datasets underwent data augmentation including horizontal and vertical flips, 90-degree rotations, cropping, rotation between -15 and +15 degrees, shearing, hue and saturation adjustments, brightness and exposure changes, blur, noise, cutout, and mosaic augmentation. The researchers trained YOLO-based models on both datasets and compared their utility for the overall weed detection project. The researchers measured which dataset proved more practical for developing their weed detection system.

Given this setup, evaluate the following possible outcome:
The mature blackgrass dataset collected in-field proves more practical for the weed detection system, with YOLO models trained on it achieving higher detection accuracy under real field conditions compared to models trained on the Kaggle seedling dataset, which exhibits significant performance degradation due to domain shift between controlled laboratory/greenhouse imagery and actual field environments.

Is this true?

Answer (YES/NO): NO